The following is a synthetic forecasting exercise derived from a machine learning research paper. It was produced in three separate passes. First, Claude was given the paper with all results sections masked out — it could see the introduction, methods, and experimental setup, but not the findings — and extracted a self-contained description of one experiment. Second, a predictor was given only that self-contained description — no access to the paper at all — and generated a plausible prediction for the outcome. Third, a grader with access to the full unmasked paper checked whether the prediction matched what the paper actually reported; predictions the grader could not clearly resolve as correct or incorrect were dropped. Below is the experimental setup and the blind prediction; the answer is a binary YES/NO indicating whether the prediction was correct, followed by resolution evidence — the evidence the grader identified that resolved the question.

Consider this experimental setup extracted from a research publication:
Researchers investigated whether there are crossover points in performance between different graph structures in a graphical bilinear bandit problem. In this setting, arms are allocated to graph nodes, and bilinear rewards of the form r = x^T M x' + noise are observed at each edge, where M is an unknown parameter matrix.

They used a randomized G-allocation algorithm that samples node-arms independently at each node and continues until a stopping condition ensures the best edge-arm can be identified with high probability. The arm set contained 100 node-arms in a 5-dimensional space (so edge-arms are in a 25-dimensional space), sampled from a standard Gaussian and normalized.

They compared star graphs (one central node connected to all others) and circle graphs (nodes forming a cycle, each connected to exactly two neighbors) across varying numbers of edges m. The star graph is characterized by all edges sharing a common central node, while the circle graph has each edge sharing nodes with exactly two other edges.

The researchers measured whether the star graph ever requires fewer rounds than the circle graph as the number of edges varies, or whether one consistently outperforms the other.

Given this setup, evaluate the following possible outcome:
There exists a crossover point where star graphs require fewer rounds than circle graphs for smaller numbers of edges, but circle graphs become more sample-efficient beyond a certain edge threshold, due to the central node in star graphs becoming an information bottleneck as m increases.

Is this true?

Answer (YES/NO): NO